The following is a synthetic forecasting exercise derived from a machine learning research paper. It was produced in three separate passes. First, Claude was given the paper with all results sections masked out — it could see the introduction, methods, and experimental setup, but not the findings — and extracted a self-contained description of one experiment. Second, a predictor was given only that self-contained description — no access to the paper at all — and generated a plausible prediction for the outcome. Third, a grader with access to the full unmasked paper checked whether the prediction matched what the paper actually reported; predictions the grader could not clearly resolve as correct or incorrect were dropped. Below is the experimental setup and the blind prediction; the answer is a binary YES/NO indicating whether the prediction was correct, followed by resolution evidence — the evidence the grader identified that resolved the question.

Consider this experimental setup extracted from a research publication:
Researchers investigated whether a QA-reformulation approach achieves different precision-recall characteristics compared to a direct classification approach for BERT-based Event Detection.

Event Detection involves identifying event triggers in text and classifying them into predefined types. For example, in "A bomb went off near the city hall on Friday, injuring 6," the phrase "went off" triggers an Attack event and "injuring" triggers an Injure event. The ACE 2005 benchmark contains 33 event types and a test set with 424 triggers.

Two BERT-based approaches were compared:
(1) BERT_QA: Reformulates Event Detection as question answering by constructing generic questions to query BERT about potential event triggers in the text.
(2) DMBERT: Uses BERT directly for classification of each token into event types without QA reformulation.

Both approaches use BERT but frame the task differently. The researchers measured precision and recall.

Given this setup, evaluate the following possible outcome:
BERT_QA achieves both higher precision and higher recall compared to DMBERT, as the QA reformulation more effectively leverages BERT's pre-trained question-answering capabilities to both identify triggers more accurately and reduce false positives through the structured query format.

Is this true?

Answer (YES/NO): NO